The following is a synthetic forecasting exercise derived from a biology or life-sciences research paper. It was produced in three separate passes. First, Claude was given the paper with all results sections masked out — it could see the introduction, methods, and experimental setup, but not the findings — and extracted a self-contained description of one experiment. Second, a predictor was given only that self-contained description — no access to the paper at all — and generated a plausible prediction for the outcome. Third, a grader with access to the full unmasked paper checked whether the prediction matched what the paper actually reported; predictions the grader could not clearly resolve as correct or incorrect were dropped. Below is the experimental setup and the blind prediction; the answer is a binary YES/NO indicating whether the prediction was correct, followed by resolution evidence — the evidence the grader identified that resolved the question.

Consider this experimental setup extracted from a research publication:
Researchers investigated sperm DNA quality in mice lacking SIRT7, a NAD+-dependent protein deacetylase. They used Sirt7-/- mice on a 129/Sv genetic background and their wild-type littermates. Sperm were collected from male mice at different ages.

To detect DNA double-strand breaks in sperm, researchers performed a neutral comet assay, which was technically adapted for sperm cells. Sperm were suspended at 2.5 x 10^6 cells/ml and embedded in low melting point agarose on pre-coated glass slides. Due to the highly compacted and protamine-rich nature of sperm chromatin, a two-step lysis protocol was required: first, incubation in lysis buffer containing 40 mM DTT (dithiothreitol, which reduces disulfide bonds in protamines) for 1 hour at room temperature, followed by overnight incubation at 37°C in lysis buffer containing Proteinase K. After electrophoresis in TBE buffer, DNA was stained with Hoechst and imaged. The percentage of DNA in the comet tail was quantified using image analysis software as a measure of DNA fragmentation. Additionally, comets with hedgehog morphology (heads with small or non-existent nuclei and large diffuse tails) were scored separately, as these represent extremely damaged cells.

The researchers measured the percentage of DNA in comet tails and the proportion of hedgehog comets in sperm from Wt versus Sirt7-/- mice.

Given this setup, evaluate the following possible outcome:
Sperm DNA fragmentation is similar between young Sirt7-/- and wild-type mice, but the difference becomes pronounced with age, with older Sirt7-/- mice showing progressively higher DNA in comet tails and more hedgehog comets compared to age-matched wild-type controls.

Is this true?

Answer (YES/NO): YES